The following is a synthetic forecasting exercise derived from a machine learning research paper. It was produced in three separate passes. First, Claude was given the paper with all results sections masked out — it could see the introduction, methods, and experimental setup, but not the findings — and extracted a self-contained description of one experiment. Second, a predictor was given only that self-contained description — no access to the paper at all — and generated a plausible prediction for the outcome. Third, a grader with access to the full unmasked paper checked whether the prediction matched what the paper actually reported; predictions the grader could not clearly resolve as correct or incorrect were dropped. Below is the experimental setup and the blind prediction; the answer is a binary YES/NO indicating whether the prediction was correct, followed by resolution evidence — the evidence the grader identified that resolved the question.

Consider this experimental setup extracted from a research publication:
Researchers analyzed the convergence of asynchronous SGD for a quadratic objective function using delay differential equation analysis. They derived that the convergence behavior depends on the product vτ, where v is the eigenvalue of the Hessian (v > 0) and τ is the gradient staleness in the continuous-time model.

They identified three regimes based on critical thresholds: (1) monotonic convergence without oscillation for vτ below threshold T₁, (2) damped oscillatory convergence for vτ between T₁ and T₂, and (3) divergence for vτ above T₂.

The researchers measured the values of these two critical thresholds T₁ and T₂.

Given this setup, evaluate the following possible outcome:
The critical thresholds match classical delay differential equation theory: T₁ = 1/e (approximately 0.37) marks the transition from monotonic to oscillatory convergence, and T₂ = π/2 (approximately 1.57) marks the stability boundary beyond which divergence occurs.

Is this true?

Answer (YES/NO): YES